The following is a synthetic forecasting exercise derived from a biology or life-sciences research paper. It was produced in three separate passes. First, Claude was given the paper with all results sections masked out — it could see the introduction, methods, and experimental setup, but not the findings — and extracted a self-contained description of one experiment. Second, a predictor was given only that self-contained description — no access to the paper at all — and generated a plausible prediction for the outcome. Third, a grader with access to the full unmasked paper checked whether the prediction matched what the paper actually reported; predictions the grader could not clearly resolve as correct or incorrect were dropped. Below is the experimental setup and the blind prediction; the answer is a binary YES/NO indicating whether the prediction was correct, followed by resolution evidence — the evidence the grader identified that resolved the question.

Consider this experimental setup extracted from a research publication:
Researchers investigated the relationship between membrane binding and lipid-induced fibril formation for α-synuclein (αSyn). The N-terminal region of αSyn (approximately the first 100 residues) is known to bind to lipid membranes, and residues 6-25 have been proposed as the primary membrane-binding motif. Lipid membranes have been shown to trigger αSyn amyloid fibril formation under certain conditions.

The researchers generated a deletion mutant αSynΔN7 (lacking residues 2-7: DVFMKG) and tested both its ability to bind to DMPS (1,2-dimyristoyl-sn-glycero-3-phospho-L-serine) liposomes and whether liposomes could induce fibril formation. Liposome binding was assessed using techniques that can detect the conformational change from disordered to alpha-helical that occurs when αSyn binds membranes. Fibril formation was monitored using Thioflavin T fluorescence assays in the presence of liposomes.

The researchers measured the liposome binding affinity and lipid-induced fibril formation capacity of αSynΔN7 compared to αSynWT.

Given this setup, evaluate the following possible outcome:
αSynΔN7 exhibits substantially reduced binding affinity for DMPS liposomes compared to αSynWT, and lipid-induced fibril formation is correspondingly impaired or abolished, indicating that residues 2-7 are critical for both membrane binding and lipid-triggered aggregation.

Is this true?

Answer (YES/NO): NO